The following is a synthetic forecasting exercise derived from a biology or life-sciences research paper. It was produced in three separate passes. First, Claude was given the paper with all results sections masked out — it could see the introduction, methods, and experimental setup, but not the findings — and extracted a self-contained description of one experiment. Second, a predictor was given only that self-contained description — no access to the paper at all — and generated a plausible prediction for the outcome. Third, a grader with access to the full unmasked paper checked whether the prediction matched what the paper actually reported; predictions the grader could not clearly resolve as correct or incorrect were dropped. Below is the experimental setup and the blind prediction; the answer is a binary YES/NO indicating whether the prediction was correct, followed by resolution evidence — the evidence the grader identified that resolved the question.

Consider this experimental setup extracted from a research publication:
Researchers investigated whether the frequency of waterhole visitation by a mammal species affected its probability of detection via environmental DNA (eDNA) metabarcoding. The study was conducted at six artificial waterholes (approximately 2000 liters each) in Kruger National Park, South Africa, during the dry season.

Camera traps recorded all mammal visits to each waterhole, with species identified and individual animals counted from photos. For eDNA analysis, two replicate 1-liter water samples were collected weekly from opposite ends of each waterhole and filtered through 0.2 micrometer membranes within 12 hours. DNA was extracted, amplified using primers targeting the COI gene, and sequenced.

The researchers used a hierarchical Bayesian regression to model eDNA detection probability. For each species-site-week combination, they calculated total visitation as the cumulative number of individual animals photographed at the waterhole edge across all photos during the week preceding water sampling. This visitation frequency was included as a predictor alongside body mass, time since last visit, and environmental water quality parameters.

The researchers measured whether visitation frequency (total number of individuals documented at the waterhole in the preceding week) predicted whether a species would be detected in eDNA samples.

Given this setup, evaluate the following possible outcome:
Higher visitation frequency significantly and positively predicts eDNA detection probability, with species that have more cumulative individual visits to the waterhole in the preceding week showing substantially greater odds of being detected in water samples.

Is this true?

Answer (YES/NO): NO